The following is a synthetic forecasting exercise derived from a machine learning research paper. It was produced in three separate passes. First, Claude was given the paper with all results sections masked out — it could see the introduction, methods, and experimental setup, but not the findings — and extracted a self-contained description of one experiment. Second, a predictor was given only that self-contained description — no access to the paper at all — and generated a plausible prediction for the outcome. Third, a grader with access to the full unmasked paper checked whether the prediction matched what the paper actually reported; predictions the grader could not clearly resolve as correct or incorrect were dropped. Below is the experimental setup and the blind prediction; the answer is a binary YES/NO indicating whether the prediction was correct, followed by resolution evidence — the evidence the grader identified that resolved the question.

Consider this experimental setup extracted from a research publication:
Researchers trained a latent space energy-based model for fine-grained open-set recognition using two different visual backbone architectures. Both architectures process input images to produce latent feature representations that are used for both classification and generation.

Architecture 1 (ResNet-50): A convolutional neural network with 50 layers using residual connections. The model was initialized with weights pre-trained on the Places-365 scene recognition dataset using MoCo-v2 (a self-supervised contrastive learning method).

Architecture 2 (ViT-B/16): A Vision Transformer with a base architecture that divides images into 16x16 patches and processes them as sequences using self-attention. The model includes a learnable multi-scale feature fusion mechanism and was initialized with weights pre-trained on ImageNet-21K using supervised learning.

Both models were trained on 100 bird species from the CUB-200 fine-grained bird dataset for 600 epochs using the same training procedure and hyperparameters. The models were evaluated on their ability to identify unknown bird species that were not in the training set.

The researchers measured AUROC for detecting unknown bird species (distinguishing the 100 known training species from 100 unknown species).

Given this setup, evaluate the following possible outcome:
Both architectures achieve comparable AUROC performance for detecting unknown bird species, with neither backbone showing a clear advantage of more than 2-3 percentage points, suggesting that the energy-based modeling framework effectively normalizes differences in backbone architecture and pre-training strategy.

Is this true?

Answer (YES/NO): NO